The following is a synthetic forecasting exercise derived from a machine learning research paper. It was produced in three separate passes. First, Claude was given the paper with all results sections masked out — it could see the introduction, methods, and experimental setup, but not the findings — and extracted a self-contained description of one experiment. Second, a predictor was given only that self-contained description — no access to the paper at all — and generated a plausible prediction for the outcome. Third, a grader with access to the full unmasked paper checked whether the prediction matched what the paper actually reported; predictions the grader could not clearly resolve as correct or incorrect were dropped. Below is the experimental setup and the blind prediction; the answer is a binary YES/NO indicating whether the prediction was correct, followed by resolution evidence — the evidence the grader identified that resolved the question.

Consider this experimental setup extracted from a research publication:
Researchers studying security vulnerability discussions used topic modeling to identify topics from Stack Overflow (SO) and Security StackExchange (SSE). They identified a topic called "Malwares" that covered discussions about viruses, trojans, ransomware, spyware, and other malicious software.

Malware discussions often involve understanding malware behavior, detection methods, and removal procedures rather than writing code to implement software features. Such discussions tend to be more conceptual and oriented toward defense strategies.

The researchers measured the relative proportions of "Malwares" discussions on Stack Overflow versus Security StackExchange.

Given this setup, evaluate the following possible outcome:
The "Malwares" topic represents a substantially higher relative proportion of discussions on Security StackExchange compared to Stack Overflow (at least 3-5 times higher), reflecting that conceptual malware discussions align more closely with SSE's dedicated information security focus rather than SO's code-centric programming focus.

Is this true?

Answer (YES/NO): YES